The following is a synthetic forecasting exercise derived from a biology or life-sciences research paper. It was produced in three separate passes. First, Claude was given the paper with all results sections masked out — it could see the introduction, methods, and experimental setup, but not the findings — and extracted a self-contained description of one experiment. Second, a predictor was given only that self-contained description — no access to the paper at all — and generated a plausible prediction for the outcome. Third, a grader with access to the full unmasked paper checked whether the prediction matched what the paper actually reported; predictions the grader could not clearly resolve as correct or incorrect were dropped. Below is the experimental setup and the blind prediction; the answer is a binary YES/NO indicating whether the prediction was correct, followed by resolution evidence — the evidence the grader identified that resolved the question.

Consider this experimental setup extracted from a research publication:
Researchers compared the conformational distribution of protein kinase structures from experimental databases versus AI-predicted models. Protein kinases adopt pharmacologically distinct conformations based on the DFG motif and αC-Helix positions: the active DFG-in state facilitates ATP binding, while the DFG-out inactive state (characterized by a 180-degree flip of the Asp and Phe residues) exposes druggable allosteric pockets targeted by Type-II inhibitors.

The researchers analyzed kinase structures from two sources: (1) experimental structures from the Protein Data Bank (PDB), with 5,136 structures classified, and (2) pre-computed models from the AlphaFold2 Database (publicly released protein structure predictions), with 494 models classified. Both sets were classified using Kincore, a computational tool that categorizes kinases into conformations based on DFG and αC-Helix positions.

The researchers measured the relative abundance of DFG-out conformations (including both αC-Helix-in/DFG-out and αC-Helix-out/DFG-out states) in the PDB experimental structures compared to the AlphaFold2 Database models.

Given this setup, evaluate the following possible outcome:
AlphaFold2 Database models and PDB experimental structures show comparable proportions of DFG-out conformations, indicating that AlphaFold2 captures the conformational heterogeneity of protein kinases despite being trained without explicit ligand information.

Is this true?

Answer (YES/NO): NO